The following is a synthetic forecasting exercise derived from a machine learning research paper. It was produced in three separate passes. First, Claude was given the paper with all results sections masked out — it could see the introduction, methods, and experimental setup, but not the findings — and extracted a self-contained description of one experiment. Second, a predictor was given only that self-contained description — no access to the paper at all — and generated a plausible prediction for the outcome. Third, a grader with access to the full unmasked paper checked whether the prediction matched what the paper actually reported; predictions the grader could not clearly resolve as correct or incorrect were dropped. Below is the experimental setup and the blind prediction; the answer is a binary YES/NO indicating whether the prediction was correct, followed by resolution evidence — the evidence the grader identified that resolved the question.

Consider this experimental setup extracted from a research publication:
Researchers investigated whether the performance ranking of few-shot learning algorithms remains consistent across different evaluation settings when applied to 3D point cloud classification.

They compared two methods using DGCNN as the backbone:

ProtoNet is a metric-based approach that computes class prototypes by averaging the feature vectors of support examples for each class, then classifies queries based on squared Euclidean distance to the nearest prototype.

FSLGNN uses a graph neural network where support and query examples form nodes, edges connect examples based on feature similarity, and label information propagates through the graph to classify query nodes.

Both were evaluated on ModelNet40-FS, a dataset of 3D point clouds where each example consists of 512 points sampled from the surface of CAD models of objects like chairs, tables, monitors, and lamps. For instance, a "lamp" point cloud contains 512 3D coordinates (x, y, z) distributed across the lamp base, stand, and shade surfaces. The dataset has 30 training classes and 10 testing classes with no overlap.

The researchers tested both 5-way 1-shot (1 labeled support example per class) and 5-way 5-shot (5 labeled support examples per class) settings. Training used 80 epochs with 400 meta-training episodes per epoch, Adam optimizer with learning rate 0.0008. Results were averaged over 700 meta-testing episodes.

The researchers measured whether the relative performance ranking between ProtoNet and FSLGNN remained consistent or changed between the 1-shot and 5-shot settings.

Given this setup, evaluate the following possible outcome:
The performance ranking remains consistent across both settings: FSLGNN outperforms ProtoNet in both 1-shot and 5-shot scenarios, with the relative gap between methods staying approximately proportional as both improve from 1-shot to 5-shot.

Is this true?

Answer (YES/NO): NO